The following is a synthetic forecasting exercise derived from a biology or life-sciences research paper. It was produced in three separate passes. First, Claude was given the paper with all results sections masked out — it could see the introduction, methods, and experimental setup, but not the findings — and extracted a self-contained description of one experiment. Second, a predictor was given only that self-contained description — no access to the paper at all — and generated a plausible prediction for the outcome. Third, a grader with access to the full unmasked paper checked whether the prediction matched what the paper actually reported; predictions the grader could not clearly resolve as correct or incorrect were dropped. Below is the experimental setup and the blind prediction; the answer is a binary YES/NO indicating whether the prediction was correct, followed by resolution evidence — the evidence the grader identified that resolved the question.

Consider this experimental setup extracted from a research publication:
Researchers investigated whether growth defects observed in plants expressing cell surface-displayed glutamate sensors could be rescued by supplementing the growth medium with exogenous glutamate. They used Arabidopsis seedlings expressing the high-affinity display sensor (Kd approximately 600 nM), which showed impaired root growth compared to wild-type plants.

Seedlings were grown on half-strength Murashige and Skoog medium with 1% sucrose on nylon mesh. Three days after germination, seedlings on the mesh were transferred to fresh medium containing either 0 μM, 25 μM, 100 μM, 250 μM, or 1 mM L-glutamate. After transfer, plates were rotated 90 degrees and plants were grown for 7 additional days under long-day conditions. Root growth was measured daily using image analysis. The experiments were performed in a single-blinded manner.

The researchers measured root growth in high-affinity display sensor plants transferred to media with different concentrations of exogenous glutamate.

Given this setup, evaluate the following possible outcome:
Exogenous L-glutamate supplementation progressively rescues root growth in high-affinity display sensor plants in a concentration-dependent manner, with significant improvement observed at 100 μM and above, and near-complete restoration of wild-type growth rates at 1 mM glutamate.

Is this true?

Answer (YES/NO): NO